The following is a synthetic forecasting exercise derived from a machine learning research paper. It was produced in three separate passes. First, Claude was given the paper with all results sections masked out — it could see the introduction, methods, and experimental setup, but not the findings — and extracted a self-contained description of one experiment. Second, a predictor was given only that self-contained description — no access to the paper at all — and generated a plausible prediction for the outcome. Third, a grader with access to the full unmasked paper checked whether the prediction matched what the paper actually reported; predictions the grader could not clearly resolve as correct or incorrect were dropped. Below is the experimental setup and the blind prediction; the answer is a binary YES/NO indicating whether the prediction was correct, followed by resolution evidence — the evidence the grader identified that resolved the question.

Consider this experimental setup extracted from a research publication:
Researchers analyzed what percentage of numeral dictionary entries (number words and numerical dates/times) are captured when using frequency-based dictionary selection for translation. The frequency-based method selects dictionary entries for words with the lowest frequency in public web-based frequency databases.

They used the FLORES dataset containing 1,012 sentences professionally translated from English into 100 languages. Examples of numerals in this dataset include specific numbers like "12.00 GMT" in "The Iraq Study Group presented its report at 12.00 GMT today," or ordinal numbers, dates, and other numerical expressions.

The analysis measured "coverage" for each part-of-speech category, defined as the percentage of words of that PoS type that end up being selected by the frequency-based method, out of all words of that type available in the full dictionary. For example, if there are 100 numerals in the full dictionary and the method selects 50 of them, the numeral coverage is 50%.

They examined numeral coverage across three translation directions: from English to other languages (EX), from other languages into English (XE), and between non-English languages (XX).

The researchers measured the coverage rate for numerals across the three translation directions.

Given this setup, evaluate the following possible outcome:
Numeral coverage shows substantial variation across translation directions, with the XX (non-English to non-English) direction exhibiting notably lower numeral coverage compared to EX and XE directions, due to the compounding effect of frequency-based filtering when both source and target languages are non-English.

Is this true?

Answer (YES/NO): NO